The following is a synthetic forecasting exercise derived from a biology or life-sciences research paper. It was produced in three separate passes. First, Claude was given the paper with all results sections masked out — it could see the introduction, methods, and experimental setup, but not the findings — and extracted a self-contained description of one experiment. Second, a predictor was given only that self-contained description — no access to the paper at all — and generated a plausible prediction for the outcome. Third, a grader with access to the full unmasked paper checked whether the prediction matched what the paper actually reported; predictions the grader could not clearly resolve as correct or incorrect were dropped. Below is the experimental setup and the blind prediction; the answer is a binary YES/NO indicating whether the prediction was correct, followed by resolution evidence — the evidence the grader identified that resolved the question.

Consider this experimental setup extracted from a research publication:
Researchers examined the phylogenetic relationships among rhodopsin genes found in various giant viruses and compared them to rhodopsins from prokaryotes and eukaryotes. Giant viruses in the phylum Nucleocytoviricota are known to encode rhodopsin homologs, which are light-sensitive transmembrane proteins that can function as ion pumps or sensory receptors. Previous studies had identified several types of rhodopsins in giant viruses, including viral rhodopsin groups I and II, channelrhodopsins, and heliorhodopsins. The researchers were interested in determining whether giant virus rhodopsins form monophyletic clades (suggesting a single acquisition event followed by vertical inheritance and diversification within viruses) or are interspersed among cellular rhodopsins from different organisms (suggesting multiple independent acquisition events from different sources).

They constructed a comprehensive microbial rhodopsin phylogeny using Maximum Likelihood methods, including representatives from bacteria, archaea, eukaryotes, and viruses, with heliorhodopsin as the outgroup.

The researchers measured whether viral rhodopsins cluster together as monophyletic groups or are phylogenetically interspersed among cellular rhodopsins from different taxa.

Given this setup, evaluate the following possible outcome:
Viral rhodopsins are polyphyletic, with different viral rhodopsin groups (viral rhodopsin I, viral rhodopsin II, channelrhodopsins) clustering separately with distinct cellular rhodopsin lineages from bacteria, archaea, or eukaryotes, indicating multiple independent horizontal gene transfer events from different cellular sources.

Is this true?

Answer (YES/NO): YES